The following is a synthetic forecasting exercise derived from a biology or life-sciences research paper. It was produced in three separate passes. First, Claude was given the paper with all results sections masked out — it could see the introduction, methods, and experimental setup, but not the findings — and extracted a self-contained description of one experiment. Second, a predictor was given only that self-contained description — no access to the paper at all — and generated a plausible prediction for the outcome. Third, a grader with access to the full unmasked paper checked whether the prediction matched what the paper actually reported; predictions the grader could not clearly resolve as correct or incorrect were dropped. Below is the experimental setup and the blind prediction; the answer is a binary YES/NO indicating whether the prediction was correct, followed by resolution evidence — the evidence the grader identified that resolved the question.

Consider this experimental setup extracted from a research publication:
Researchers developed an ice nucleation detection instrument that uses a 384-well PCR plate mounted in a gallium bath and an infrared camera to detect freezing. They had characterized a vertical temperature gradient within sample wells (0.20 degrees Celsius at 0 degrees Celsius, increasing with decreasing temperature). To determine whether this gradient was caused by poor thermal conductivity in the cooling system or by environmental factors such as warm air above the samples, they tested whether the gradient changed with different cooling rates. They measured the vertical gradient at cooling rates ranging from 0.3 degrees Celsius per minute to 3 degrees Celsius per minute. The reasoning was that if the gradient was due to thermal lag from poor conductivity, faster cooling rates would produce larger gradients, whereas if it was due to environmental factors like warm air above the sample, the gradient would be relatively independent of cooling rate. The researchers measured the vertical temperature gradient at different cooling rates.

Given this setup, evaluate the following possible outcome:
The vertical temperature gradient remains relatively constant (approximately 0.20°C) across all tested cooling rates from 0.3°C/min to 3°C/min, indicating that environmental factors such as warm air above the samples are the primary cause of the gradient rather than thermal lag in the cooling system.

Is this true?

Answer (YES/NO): YES